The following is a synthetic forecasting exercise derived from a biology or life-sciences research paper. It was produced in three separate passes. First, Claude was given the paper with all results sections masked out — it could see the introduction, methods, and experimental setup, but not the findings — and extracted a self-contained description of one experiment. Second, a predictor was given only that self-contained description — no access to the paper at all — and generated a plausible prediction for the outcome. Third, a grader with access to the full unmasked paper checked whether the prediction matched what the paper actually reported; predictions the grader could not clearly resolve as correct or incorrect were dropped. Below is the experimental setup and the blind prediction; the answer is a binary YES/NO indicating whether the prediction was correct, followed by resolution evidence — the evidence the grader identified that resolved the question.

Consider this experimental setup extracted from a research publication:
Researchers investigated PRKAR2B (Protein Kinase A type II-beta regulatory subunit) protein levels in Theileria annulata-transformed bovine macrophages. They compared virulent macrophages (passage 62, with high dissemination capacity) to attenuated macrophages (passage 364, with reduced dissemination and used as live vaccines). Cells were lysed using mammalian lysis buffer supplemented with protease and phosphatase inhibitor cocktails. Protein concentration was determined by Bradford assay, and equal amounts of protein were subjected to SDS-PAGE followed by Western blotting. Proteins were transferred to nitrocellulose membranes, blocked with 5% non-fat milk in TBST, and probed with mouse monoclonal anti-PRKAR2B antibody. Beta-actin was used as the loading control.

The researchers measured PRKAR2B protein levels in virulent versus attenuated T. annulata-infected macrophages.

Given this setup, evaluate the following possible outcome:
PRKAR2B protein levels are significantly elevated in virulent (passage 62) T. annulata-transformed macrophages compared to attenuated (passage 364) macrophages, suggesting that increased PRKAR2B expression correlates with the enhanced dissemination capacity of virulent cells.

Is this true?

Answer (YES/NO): NO